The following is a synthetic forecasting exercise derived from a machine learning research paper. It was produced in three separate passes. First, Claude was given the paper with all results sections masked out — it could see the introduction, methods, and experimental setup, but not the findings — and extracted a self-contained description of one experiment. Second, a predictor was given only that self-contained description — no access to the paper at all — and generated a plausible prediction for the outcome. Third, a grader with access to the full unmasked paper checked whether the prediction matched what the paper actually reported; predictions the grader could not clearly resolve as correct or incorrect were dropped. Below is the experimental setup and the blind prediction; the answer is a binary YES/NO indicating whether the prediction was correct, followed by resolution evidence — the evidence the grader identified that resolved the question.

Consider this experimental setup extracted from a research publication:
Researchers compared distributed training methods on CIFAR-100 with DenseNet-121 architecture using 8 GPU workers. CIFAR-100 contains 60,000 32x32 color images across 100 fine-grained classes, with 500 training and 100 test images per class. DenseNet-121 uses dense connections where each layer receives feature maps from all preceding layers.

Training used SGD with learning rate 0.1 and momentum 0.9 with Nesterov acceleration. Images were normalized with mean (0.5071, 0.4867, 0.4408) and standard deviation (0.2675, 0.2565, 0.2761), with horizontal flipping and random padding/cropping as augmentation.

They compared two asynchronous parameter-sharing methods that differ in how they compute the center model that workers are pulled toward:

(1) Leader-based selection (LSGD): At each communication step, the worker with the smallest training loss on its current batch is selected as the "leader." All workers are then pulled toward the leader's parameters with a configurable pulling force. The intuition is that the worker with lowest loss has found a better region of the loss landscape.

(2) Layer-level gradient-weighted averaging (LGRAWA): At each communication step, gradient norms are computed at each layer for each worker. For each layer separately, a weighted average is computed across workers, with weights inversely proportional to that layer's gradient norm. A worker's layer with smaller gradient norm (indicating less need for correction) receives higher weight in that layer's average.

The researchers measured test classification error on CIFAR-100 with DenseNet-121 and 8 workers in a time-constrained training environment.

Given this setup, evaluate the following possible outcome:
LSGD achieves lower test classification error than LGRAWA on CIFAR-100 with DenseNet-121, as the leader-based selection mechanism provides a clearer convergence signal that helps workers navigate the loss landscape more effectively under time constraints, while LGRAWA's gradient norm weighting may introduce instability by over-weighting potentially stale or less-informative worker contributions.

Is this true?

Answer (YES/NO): YES